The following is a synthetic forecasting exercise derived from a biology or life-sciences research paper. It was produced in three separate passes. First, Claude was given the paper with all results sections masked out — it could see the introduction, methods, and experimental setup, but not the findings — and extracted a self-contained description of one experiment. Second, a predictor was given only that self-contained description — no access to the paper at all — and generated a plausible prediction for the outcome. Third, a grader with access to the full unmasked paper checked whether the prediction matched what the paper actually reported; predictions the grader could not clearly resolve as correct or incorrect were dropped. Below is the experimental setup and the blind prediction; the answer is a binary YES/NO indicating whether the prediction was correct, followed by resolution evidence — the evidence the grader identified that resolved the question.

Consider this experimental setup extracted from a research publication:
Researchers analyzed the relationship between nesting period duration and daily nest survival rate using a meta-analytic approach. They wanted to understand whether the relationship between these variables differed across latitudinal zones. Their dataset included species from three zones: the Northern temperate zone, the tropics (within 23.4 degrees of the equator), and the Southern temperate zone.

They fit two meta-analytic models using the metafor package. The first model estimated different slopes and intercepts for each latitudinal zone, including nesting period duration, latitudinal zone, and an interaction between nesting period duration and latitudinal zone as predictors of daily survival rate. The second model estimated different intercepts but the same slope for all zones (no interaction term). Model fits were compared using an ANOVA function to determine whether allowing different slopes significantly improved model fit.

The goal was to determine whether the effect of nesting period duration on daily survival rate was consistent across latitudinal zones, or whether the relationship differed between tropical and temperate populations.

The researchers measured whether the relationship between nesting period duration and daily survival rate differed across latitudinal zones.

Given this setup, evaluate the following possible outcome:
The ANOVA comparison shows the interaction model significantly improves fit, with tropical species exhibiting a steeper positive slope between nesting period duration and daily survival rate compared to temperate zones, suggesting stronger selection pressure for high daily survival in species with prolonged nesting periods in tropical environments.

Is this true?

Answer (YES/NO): NO